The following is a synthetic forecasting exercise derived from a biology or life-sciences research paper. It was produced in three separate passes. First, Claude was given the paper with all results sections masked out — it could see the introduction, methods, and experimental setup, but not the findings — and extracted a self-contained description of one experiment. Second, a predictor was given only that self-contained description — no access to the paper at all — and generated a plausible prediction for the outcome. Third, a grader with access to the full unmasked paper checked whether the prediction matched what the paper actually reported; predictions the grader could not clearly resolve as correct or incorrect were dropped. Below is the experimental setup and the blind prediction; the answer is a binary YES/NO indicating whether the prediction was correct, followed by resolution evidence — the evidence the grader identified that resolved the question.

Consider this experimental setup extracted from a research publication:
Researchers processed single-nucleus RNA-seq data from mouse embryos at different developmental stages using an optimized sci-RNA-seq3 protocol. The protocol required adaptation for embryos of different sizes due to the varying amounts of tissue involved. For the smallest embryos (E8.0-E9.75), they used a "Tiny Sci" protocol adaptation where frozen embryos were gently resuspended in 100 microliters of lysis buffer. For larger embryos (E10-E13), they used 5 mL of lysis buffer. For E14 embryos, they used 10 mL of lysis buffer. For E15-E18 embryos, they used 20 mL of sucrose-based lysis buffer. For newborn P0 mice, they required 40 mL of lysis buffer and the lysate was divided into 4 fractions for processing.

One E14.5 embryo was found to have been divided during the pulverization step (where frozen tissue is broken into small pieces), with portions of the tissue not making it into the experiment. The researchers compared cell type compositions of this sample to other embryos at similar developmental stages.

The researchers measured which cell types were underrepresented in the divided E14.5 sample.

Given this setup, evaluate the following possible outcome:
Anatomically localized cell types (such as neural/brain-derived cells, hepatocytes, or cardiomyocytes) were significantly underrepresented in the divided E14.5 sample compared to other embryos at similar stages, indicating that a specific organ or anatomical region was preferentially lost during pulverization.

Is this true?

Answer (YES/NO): YES